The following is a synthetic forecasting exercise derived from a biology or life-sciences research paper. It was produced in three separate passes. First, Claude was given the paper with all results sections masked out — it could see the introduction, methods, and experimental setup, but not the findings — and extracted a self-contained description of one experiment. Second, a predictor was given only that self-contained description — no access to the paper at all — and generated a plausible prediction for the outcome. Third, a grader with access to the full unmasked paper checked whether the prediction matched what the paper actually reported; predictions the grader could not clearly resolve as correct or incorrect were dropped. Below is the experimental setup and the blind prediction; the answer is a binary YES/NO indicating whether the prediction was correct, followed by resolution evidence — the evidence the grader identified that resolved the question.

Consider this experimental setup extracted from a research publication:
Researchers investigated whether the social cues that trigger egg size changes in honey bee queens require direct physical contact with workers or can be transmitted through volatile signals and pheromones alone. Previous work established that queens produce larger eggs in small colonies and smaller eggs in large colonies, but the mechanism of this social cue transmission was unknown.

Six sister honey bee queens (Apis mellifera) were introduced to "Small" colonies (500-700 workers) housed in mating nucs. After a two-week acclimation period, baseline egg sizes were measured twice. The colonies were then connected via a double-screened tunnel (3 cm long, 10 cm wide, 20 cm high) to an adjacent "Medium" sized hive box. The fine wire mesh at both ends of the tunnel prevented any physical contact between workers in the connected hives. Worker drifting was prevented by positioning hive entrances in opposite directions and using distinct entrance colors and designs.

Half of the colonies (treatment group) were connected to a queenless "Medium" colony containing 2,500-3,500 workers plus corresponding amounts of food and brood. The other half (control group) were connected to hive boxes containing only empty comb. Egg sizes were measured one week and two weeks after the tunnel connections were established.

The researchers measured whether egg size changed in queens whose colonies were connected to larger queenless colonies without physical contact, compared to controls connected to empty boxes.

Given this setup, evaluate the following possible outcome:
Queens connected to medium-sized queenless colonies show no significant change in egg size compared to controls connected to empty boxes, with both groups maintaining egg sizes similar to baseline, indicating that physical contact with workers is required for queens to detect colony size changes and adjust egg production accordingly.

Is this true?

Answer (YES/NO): NO